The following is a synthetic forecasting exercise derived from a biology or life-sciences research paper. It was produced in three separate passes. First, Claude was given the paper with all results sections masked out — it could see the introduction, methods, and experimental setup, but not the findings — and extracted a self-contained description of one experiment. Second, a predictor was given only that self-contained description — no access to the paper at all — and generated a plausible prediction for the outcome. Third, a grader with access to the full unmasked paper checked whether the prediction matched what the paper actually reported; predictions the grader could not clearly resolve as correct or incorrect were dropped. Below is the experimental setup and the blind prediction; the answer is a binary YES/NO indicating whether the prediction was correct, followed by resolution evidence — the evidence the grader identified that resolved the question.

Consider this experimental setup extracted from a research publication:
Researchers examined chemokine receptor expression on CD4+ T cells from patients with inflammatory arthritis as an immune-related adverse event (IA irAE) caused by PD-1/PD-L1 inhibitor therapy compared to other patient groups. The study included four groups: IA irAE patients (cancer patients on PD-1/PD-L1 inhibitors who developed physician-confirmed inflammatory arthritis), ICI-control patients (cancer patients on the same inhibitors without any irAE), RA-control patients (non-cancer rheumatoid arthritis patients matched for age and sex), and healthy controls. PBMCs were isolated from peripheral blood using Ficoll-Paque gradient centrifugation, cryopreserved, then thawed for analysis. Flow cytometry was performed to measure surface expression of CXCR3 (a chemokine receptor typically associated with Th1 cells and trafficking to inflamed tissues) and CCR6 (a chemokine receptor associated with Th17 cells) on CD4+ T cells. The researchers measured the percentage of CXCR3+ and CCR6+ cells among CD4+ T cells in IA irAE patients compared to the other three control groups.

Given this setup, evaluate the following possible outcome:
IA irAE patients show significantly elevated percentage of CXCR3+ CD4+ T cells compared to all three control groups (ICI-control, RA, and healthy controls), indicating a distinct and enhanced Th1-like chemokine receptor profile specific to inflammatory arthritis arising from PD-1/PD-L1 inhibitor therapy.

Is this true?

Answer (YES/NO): NO